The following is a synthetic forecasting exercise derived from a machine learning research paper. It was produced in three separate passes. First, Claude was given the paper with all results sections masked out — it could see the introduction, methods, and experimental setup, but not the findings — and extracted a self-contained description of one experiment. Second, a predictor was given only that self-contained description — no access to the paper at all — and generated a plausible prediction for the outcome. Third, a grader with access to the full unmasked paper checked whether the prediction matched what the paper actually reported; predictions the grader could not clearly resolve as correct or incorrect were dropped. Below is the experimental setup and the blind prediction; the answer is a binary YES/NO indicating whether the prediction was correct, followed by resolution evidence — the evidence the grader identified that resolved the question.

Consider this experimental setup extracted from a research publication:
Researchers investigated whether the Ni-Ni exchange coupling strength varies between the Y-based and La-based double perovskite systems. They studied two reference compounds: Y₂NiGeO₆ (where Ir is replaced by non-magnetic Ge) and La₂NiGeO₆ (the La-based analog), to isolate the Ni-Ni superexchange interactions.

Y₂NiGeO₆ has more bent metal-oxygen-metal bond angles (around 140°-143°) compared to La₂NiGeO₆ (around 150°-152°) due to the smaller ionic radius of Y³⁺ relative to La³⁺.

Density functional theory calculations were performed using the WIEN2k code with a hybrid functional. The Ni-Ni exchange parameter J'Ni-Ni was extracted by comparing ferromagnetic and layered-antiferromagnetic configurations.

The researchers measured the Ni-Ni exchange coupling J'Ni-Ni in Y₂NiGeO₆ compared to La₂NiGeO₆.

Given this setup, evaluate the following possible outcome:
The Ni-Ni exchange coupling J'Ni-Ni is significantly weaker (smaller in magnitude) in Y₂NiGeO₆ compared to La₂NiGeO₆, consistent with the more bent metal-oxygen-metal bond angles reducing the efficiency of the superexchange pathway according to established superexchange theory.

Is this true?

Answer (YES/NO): YES